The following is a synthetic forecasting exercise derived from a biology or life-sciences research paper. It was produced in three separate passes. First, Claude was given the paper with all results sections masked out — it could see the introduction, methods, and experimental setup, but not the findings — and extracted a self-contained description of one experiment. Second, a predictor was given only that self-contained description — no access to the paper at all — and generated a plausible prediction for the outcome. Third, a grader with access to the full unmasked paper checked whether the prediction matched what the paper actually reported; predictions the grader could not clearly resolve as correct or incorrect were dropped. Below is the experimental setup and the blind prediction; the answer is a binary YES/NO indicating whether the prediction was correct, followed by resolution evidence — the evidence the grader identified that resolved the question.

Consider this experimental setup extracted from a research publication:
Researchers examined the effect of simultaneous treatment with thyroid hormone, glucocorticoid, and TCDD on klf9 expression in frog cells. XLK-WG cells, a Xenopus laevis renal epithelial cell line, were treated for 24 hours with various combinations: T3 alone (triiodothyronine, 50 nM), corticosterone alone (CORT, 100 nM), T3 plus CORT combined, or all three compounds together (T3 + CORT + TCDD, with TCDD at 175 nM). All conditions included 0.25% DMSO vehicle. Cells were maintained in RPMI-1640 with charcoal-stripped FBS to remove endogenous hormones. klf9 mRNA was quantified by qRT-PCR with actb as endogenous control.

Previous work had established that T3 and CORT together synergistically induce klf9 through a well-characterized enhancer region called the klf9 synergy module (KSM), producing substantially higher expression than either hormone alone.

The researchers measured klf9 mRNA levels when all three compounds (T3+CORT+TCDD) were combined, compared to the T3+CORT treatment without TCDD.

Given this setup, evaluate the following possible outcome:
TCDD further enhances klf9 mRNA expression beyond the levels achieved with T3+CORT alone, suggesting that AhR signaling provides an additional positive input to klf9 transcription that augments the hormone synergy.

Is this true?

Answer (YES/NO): YES